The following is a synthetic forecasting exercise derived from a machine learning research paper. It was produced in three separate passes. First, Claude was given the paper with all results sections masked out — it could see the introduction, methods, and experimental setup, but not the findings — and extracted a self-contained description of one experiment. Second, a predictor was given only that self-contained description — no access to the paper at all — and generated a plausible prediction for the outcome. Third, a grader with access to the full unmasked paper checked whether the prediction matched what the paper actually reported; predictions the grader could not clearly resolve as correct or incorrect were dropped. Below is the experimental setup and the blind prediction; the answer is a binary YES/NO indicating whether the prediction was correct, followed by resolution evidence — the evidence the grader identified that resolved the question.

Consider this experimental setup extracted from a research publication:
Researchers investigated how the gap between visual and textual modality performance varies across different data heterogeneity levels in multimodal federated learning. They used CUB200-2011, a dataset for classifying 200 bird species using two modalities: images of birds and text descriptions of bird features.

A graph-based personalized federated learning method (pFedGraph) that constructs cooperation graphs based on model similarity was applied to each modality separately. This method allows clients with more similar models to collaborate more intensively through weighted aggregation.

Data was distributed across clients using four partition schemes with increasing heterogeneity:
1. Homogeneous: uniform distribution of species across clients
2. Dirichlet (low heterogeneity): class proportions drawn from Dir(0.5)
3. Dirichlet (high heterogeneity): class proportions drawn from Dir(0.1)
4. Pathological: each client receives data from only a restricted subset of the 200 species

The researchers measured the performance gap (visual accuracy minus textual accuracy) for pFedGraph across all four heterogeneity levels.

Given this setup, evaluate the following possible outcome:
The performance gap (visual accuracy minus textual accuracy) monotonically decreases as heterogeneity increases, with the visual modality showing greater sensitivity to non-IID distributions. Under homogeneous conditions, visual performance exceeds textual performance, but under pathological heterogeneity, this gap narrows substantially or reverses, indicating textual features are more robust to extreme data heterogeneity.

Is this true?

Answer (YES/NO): NO